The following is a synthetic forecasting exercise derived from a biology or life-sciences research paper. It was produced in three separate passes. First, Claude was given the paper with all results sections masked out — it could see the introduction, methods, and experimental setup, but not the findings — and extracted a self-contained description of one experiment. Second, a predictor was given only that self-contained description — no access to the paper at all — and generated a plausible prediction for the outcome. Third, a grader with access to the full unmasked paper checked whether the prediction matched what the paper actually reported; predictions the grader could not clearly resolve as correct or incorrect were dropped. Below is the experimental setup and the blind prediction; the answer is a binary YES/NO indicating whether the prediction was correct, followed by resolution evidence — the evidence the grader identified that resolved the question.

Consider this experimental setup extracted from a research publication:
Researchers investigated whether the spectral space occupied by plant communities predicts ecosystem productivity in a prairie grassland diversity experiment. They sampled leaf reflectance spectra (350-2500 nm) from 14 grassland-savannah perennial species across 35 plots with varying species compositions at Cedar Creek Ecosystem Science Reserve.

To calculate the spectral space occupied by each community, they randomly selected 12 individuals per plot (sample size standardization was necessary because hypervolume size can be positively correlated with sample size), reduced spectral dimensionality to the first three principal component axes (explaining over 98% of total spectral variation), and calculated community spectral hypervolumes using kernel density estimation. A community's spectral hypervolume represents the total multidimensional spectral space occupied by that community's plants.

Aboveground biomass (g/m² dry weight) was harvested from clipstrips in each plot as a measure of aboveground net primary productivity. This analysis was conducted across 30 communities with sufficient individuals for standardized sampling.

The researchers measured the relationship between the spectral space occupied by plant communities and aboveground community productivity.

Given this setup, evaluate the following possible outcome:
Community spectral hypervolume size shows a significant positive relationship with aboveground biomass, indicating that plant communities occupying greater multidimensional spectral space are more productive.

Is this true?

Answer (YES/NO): YES